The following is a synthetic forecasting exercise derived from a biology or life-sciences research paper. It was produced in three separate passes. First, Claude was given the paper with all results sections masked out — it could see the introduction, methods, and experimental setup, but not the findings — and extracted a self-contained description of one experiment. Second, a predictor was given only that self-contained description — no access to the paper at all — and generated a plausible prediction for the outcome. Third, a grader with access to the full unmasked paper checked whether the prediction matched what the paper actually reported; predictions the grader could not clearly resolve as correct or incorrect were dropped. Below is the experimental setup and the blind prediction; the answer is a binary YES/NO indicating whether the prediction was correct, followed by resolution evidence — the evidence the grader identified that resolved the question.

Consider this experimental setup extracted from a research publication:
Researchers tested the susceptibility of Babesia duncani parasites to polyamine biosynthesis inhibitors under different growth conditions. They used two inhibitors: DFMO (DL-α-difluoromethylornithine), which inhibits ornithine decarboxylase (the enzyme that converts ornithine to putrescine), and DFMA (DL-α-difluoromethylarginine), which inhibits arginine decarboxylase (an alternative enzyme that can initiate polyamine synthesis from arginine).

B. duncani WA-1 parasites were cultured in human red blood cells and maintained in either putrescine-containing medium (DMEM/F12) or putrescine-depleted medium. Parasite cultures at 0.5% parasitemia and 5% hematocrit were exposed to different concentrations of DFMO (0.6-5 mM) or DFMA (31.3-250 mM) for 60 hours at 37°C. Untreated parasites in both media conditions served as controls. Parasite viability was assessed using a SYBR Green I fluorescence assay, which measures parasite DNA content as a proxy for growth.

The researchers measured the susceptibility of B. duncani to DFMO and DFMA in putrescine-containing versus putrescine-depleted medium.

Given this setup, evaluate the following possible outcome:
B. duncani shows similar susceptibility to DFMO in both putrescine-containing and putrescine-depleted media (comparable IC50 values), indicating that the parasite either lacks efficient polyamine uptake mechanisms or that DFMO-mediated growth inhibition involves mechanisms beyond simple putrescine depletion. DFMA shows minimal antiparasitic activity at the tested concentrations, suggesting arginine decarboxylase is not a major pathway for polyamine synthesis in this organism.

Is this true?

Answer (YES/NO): NO